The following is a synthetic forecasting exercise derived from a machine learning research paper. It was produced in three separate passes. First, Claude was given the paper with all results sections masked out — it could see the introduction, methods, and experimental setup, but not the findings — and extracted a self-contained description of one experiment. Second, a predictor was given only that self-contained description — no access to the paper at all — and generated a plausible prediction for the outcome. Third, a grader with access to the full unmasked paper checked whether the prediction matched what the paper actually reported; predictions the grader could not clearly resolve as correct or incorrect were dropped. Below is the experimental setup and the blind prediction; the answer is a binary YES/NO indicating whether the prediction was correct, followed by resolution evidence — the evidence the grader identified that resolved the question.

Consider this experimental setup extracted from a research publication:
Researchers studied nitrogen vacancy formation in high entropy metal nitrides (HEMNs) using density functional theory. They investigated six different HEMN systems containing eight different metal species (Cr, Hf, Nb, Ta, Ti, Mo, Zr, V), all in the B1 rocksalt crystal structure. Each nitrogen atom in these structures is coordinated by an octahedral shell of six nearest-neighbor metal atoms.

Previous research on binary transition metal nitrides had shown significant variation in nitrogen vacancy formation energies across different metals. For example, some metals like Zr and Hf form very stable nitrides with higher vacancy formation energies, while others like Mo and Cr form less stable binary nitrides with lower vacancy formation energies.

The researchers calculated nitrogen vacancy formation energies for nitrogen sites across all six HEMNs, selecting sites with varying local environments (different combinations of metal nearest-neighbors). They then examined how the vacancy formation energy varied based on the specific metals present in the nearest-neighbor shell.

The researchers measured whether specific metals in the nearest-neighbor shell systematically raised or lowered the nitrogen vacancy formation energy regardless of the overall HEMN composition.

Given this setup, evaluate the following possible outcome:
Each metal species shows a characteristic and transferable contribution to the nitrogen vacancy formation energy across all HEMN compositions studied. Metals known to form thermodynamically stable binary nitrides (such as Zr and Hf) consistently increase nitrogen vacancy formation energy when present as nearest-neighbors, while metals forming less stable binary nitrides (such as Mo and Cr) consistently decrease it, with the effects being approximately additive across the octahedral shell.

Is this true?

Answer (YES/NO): YES